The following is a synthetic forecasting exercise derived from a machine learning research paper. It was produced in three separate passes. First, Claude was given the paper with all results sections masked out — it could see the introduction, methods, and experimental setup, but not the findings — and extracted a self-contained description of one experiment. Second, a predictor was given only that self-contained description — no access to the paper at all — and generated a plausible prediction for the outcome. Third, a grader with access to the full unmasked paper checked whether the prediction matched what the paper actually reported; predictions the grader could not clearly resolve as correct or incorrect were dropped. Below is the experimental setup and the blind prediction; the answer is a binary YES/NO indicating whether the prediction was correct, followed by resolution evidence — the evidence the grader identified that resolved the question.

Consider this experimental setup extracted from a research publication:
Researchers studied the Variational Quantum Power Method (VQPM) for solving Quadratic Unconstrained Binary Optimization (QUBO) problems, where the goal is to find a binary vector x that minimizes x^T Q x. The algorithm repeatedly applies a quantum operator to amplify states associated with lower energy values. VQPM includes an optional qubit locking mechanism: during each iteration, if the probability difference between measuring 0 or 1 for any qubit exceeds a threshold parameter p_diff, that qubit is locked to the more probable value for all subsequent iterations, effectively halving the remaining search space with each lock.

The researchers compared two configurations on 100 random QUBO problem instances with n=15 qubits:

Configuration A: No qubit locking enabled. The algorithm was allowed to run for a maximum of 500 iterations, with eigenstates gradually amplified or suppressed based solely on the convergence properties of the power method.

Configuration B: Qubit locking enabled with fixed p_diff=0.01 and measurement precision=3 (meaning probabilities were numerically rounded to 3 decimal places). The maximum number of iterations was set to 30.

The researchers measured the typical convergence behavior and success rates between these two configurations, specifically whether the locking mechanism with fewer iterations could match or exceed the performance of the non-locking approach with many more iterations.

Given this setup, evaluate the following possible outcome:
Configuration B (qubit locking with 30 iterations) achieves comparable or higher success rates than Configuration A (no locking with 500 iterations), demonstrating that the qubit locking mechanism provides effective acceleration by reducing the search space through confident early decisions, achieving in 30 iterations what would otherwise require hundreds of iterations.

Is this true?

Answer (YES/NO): YES